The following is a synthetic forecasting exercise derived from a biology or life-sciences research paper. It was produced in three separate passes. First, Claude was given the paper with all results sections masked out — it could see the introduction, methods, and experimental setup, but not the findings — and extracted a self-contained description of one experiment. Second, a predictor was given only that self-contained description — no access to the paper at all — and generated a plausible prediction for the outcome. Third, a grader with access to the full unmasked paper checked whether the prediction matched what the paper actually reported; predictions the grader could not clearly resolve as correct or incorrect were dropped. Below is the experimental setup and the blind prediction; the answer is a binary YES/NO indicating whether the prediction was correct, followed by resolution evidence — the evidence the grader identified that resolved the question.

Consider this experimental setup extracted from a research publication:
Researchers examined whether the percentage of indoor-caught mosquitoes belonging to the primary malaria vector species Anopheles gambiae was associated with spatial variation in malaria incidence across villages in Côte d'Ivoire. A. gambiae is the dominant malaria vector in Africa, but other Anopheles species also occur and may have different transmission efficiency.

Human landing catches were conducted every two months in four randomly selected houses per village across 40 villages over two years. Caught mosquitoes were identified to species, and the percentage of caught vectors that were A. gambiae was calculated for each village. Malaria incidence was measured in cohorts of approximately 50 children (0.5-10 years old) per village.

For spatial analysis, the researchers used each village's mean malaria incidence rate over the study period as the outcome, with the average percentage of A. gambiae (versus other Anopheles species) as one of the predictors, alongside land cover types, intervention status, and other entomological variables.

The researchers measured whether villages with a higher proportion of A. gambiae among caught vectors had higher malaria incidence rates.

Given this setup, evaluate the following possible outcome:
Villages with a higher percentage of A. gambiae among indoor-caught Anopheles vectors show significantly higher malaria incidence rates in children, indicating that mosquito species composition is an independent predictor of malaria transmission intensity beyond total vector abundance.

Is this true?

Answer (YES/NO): NO